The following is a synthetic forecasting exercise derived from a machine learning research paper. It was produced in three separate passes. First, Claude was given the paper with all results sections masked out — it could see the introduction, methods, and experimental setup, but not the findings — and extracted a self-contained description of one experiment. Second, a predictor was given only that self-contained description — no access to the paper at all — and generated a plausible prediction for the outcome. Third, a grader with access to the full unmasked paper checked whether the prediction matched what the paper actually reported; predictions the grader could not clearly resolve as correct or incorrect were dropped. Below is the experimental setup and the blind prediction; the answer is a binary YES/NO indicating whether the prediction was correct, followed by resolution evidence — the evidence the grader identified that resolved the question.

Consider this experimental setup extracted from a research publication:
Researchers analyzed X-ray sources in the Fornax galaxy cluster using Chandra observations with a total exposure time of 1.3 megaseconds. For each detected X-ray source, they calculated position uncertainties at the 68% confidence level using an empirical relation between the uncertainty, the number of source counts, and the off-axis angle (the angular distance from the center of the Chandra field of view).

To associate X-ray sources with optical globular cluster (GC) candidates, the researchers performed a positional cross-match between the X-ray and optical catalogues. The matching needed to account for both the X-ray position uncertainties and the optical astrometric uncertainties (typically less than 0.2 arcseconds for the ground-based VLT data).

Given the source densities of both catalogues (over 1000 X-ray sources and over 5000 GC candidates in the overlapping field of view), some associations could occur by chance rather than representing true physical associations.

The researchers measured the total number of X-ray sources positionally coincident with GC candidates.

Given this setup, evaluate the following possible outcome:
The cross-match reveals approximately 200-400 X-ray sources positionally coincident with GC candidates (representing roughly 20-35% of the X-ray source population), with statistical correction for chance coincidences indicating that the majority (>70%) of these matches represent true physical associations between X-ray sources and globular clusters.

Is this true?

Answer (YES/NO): NO